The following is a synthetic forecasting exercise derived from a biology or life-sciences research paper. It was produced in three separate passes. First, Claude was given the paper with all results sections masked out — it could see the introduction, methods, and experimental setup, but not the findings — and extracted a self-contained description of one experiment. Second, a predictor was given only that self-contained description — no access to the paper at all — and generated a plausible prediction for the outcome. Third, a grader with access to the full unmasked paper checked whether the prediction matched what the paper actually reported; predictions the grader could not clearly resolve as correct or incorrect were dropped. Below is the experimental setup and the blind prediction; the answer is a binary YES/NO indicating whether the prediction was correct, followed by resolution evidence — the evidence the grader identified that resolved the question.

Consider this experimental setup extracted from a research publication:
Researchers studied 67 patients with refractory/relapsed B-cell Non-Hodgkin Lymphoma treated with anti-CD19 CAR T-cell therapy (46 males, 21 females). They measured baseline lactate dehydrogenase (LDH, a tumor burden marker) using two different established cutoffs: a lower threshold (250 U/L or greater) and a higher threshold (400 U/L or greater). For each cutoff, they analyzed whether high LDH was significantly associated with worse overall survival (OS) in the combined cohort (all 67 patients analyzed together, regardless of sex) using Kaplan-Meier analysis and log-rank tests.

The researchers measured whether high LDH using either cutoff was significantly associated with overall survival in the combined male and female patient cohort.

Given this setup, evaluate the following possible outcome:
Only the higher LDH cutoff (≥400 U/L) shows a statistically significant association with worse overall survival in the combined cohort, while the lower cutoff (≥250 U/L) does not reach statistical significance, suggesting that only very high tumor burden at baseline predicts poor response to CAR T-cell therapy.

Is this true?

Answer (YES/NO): NO